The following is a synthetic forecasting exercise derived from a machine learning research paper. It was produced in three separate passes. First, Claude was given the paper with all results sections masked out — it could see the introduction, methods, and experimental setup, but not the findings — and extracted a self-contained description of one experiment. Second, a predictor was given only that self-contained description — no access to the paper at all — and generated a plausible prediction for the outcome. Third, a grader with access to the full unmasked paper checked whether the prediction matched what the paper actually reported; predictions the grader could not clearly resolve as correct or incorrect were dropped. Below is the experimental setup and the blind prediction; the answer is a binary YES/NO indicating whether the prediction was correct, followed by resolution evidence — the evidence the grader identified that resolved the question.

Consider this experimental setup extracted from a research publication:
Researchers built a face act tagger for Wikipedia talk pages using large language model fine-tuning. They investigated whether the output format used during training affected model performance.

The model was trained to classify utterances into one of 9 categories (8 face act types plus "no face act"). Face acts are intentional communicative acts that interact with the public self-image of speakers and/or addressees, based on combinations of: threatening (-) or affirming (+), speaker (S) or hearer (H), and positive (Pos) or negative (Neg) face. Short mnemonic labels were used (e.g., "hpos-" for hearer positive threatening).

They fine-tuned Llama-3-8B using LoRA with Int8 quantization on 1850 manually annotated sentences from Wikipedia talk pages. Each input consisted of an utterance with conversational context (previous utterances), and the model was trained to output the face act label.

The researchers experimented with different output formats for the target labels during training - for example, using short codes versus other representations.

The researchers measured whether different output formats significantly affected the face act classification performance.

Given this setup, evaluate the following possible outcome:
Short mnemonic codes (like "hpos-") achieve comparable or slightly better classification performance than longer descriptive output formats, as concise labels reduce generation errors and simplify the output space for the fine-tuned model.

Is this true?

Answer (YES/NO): YES